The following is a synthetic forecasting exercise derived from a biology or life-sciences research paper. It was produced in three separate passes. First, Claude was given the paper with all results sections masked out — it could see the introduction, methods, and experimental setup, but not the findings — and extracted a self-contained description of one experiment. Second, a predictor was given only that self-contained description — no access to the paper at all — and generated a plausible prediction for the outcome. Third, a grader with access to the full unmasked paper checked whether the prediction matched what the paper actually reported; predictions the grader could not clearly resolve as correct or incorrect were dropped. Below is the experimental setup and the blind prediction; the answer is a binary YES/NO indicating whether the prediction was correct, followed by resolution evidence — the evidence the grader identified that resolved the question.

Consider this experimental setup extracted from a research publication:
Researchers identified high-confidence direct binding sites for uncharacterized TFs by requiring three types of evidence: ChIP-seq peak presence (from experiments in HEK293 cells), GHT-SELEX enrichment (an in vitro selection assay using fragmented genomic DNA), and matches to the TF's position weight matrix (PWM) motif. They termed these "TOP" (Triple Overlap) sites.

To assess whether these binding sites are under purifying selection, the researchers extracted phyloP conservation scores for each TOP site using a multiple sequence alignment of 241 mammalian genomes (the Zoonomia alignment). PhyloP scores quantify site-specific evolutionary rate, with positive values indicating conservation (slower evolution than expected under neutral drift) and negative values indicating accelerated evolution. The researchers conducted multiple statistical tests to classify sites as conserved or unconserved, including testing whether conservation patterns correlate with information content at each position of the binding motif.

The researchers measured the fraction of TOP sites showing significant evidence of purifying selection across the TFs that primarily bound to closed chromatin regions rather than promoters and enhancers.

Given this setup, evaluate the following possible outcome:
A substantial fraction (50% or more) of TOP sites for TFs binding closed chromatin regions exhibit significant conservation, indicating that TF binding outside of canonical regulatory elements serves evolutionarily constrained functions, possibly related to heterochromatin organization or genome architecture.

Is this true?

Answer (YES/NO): NO